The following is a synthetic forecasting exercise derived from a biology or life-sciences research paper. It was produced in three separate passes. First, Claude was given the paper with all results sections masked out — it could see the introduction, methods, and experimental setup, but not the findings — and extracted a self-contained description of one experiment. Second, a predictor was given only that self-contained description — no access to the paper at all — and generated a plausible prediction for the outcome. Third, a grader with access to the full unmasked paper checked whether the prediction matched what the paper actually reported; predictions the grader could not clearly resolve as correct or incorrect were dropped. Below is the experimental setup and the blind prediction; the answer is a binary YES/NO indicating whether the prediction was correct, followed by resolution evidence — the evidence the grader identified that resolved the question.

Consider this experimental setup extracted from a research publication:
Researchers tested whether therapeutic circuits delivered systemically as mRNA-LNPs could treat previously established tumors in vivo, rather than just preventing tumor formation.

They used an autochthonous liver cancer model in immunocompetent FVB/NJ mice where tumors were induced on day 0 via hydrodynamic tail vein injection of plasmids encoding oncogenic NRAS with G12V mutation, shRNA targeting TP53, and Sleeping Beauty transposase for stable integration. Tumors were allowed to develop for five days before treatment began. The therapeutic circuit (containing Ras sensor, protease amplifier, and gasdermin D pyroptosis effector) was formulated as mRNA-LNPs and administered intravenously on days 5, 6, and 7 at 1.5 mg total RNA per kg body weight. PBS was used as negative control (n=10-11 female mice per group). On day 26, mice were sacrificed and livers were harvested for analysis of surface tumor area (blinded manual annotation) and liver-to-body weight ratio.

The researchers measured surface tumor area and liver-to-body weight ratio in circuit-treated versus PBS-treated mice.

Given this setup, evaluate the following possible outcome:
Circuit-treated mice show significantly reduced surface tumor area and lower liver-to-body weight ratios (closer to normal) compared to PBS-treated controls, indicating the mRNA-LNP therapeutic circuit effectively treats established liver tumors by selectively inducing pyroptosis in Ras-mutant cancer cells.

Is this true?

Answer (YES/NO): YES